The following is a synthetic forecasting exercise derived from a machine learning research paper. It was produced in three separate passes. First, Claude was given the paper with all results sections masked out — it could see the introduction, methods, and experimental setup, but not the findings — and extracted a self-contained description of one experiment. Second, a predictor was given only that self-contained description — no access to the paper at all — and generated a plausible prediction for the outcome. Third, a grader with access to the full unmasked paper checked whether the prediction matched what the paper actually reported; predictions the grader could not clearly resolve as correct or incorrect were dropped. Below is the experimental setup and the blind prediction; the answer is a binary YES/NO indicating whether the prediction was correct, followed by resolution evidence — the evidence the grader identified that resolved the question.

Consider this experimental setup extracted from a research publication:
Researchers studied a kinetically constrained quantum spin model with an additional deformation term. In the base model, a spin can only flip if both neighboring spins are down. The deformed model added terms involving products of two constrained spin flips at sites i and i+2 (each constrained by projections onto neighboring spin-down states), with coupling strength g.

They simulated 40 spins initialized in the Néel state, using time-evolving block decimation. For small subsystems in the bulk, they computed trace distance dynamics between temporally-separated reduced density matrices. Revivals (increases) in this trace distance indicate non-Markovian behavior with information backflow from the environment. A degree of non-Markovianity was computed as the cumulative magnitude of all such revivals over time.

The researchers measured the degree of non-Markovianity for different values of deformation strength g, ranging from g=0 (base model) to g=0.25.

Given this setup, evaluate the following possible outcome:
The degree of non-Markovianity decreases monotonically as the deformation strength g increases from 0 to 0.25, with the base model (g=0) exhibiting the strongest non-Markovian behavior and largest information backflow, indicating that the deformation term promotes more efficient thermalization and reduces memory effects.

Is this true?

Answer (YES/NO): YES